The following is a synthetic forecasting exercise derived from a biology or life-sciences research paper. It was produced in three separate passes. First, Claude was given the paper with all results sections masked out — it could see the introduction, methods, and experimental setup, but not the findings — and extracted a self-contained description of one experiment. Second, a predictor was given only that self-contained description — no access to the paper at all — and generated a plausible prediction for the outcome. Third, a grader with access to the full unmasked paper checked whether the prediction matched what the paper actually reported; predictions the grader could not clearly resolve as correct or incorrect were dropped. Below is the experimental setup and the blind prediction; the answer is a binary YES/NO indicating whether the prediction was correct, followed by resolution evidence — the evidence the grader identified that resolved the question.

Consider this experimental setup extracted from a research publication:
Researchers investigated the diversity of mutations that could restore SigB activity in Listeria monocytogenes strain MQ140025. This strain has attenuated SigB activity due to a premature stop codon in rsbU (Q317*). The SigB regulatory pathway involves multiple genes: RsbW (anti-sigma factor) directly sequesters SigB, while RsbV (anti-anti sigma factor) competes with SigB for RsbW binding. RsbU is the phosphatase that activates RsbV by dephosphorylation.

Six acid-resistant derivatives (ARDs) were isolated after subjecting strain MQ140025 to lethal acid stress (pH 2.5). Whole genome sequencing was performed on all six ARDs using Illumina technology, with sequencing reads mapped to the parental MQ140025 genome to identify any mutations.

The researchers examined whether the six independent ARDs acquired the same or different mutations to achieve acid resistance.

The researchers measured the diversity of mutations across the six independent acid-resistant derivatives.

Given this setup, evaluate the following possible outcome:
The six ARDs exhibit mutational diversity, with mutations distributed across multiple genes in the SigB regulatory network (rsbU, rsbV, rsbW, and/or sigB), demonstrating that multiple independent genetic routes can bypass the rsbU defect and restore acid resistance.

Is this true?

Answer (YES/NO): NO